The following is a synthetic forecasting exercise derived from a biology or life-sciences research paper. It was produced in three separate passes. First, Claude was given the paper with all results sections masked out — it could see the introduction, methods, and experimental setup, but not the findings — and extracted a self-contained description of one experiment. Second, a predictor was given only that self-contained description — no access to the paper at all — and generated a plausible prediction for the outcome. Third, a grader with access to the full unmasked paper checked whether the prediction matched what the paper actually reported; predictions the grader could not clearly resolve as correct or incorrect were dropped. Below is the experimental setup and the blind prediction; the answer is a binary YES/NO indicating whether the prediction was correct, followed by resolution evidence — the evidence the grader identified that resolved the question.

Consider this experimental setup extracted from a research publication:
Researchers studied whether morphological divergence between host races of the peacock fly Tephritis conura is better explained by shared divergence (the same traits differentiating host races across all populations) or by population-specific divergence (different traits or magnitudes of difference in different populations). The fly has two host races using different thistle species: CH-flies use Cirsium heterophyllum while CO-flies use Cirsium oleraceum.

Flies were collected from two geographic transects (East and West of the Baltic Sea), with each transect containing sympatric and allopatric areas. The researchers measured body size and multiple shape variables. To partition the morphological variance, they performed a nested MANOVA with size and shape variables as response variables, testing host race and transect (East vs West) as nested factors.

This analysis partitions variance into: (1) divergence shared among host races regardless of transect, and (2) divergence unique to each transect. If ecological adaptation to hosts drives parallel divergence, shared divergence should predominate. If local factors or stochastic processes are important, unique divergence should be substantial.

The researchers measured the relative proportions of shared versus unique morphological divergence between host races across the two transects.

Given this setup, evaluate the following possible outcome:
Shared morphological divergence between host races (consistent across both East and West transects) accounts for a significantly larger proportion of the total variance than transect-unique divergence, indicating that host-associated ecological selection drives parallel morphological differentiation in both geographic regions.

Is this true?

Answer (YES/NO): NO